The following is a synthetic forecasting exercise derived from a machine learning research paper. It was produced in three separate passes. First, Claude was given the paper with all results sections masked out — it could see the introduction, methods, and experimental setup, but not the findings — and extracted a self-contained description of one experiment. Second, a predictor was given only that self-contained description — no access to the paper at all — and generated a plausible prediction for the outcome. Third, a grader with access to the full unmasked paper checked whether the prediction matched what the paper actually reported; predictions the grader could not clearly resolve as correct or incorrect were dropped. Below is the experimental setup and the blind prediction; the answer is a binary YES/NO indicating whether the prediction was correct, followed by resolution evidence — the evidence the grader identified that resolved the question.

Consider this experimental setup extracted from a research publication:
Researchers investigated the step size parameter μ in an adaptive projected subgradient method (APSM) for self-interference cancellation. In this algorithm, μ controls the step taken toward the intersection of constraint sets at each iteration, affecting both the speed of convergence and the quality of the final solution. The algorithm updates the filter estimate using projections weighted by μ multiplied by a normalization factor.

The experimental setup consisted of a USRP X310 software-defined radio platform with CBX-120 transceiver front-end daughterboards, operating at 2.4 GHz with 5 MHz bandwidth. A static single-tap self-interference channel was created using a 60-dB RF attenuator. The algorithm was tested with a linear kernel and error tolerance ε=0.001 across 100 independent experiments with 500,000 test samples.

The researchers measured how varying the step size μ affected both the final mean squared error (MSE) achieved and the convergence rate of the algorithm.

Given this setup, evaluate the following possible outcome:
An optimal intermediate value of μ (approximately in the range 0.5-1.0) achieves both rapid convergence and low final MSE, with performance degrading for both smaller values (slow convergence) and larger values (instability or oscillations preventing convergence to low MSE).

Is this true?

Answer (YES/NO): NO